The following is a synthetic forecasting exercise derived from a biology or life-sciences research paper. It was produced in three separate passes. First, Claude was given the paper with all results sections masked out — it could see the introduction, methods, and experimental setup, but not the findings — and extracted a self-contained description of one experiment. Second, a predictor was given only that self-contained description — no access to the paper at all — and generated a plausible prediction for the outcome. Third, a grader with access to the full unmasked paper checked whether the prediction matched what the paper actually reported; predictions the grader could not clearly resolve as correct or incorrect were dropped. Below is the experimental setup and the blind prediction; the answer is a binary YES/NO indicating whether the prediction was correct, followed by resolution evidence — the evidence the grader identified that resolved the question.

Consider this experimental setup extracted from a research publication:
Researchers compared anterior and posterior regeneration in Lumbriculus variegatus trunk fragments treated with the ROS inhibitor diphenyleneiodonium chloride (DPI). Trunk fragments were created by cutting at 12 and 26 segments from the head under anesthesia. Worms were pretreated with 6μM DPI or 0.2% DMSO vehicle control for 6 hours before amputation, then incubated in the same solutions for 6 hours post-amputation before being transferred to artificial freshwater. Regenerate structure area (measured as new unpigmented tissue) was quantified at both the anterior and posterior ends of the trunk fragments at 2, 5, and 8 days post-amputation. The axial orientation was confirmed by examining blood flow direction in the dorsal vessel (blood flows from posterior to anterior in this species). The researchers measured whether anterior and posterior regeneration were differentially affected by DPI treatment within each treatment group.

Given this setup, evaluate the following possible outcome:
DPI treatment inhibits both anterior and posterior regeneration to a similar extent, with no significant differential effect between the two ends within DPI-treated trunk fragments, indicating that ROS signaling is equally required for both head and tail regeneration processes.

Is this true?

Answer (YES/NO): YES